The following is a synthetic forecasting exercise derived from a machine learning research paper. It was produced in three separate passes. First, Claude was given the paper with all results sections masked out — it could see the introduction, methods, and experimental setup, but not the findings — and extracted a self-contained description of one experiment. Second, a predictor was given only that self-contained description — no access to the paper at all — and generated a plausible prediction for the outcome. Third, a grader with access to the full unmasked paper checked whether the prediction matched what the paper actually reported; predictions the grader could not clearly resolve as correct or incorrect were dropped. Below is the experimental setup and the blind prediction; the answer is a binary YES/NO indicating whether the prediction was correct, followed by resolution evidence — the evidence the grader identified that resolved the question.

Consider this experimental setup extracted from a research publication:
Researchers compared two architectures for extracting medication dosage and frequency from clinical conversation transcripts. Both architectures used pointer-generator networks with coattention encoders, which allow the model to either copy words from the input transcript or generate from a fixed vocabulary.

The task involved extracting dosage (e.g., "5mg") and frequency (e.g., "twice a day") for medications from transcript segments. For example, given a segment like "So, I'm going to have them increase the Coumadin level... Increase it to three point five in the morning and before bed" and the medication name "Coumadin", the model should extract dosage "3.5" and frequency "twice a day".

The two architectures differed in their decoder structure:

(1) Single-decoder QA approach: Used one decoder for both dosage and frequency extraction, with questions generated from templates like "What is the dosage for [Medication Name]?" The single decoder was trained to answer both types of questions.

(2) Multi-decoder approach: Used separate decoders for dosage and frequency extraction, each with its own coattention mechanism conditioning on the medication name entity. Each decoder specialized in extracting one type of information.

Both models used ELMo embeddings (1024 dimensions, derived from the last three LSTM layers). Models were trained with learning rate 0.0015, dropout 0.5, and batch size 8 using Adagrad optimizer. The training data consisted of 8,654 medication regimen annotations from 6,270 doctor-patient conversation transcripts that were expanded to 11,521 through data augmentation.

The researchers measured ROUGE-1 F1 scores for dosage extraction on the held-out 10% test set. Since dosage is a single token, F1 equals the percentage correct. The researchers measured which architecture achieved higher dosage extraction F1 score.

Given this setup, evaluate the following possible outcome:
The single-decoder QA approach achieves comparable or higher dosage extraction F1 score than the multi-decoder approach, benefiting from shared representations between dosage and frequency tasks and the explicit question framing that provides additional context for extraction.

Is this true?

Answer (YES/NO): YES